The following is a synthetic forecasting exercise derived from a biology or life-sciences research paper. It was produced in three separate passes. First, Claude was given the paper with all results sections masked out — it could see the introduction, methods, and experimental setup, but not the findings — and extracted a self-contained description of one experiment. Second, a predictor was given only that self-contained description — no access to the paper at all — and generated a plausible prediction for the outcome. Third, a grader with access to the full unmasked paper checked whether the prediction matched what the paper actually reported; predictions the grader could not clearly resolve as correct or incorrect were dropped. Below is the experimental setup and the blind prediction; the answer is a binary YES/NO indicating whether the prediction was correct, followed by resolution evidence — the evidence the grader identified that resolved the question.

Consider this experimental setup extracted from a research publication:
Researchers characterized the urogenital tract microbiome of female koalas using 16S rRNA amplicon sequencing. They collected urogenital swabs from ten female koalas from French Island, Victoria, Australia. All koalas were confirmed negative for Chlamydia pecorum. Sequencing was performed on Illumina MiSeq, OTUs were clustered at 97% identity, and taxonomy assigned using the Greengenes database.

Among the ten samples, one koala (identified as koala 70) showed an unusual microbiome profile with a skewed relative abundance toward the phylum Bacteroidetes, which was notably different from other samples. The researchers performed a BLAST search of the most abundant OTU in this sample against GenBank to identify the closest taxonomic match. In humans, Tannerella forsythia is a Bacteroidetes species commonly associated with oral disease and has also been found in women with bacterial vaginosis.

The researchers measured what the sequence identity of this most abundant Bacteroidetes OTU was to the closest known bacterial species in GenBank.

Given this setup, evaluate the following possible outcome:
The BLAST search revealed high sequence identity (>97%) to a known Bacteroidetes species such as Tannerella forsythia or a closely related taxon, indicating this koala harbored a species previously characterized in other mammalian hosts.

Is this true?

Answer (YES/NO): NO